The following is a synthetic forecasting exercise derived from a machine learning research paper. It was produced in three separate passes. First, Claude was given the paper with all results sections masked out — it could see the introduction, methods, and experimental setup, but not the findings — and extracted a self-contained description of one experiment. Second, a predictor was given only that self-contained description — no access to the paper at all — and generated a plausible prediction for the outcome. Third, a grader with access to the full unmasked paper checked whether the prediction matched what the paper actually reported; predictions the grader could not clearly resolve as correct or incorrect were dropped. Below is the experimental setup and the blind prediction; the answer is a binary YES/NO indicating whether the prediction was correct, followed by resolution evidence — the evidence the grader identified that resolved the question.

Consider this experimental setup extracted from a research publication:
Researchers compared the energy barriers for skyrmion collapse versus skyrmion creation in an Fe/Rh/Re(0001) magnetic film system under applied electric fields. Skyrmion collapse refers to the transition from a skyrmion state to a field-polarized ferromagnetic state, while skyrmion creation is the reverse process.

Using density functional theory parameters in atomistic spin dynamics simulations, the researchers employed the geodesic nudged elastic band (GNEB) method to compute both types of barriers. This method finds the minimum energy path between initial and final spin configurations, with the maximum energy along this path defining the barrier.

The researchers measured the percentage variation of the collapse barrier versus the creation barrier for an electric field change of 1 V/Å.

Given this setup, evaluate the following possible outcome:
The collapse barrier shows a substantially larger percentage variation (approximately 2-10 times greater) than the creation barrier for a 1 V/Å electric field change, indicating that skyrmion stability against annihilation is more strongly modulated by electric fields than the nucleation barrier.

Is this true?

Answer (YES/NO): YES